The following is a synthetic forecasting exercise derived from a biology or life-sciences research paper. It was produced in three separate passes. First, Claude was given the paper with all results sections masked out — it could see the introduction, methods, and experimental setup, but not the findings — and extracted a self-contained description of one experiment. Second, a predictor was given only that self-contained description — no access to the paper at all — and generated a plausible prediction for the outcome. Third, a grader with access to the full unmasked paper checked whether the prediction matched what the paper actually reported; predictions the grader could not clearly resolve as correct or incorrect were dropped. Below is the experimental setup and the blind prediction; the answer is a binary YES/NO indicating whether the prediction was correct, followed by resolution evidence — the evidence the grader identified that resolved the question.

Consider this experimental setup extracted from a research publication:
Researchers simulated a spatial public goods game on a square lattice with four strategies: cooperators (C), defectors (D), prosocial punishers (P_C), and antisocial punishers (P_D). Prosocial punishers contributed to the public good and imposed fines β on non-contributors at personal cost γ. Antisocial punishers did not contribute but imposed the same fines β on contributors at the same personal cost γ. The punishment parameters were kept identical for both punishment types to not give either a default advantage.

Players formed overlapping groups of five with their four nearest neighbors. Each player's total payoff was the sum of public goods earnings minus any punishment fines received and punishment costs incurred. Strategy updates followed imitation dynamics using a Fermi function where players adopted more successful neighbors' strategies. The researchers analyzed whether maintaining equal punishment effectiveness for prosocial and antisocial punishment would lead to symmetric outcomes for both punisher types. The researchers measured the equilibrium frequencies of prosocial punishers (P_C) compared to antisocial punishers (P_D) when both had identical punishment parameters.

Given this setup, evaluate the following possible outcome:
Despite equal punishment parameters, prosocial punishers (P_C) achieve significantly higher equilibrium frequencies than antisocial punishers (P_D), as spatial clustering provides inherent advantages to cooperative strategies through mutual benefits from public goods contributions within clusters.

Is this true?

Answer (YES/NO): YES